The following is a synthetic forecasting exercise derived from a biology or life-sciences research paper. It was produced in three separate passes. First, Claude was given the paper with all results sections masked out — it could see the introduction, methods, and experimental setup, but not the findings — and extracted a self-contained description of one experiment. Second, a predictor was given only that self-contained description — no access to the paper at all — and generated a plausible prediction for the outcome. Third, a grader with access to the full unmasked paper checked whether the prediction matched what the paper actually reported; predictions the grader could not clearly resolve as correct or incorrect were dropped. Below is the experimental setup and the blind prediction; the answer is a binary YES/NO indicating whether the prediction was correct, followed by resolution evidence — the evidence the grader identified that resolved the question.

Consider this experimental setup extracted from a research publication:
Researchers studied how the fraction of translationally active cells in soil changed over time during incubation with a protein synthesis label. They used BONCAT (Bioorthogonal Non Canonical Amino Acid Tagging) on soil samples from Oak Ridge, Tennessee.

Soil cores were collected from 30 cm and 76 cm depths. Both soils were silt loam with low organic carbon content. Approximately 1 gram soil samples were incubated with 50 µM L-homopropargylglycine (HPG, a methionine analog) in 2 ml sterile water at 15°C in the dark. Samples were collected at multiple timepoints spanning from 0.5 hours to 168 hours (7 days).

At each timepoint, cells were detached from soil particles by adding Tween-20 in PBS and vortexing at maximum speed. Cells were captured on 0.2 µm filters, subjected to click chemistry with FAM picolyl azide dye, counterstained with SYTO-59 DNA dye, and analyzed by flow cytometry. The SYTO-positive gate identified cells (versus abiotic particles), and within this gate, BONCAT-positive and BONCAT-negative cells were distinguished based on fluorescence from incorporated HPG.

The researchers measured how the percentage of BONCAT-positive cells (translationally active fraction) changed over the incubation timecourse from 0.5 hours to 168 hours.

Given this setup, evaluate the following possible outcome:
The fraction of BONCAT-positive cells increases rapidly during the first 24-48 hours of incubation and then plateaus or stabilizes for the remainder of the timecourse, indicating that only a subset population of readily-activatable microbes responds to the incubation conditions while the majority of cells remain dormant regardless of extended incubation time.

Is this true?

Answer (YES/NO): NO